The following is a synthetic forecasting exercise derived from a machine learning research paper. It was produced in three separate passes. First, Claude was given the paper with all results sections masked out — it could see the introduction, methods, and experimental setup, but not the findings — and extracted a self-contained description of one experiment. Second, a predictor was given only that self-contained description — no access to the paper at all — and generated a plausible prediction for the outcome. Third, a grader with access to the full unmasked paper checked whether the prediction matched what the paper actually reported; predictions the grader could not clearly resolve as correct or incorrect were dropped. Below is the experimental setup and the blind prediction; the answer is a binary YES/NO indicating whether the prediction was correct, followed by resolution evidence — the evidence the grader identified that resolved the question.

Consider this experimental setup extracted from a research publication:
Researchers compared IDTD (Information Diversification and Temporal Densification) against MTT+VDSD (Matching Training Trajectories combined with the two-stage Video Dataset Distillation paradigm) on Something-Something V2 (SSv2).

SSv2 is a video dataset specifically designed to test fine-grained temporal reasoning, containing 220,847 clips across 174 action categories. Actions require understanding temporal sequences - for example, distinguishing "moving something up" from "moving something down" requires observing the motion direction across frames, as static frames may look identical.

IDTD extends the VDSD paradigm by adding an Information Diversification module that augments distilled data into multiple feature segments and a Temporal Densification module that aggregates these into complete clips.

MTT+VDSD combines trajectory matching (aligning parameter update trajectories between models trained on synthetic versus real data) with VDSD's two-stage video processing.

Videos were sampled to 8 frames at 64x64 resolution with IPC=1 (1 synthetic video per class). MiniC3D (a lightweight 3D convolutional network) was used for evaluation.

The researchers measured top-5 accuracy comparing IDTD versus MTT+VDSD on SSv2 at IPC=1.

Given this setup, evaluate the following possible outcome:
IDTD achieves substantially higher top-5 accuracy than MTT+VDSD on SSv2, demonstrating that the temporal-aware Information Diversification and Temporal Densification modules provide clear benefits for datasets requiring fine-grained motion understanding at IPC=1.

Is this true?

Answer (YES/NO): NO